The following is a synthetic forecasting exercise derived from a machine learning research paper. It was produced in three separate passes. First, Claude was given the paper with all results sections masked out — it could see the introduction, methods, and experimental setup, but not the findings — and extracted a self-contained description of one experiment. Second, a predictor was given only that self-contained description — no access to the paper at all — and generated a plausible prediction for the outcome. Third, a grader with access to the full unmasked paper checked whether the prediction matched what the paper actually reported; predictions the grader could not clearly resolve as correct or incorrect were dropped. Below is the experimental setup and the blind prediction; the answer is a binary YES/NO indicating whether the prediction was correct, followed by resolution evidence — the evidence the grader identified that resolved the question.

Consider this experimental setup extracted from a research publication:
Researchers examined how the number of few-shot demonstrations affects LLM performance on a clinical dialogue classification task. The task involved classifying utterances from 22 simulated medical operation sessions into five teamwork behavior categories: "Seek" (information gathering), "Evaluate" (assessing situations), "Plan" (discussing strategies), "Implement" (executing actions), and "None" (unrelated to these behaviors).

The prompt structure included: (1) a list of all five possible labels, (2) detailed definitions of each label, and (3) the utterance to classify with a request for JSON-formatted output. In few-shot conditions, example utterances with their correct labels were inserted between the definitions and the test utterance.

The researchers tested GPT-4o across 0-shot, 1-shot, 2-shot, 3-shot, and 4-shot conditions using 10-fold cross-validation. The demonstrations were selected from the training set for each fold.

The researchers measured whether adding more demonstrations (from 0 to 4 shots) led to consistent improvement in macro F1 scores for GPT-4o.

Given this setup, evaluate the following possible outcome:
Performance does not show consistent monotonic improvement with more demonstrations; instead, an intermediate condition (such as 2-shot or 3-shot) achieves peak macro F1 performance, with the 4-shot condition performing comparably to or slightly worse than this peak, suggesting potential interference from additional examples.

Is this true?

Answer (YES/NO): NO